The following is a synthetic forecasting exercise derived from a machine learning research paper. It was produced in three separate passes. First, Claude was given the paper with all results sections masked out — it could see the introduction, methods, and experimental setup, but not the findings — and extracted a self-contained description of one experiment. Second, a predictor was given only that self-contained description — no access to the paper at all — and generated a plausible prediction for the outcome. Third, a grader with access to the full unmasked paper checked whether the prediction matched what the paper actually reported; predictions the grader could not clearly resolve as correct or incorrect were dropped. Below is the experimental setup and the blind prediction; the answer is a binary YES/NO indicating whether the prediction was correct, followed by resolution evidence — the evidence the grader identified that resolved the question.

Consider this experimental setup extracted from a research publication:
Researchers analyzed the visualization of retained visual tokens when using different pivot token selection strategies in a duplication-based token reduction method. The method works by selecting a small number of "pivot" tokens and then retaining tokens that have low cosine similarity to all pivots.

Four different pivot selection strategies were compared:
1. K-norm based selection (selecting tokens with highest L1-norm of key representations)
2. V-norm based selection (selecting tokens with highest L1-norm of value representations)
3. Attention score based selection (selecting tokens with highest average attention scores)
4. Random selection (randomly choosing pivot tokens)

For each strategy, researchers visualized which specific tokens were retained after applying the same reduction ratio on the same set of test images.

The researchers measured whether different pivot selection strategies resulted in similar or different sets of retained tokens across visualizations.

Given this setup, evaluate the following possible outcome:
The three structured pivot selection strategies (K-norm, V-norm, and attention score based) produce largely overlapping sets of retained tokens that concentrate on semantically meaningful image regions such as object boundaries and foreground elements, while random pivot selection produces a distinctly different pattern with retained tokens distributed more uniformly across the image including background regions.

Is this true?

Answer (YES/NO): NO